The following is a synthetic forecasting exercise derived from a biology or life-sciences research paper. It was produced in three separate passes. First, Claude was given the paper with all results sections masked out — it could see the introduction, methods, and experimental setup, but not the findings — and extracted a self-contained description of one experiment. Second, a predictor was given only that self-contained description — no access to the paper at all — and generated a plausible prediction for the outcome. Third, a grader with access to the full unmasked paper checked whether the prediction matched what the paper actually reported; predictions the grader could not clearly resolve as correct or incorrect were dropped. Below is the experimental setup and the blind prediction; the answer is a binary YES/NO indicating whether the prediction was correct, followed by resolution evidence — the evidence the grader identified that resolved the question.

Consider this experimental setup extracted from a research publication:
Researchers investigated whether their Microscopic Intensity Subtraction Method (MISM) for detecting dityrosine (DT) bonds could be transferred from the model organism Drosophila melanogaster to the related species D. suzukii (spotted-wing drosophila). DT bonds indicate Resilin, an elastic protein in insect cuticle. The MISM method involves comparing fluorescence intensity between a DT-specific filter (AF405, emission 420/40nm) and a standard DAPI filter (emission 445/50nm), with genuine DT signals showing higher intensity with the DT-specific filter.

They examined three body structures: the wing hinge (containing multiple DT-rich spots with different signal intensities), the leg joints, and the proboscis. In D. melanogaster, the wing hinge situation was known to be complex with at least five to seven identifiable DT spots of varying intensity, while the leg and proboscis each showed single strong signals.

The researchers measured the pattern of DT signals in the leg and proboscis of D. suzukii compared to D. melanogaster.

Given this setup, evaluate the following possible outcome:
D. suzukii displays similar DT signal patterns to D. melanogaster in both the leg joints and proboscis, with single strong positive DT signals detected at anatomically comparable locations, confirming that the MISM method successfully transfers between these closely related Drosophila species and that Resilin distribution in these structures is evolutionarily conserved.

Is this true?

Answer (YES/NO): YES